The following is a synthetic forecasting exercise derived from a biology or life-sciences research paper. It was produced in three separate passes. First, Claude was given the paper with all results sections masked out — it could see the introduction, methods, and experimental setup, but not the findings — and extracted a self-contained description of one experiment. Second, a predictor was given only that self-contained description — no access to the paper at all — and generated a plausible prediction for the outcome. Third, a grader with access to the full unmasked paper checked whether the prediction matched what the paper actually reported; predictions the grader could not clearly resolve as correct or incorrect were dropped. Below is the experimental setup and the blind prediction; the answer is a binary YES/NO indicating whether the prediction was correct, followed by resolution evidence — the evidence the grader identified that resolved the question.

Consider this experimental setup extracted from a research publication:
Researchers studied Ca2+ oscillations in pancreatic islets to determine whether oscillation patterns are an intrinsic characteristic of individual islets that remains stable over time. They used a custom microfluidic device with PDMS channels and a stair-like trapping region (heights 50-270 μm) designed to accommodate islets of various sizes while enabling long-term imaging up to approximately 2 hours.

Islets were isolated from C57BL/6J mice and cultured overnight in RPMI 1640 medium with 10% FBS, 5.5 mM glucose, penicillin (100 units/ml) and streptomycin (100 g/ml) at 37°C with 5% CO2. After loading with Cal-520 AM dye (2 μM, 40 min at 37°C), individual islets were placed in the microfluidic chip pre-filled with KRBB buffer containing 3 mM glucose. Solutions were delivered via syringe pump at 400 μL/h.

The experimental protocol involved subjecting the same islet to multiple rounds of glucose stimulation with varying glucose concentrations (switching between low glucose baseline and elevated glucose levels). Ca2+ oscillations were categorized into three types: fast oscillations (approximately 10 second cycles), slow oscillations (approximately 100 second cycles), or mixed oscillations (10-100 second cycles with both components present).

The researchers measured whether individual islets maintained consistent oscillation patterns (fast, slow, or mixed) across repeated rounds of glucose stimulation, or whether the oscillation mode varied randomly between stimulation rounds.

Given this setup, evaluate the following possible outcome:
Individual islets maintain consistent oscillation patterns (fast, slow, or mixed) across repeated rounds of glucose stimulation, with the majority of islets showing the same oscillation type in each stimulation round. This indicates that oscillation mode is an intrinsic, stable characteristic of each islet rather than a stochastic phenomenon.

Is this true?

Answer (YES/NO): YES